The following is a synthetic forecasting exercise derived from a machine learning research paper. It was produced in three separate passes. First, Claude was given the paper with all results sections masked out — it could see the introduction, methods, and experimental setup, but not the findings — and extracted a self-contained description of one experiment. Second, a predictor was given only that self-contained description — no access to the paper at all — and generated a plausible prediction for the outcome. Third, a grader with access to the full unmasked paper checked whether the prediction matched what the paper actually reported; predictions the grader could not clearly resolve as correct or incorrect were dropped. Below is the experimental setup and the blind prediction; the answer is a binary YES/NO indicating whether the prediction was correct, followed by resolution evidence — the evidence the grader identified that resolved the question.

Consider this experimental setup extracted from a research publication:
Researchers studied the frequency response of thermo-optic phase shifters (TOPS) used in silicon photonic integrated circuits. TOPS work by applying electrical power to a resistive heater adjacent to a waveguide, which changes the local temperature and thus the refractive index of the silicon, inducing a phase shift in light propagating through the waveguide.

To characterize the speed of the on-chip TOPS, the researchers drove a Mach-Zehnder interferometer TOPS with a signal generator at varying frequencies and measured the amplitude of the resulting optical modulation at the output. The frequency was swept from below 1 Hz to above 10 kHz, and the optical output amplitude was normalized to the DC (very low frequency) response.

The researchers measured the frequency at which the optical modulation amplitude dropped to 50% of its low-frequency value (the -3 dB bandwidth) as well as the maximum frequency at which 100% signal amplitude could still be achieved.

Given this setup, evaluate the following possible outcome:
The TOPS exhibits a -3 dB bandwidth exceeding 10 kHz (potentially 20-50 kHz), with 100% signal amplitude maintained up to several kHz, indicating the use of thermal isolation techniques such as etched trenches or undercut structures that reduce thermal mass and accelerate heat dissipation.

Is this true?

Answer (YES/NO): NO